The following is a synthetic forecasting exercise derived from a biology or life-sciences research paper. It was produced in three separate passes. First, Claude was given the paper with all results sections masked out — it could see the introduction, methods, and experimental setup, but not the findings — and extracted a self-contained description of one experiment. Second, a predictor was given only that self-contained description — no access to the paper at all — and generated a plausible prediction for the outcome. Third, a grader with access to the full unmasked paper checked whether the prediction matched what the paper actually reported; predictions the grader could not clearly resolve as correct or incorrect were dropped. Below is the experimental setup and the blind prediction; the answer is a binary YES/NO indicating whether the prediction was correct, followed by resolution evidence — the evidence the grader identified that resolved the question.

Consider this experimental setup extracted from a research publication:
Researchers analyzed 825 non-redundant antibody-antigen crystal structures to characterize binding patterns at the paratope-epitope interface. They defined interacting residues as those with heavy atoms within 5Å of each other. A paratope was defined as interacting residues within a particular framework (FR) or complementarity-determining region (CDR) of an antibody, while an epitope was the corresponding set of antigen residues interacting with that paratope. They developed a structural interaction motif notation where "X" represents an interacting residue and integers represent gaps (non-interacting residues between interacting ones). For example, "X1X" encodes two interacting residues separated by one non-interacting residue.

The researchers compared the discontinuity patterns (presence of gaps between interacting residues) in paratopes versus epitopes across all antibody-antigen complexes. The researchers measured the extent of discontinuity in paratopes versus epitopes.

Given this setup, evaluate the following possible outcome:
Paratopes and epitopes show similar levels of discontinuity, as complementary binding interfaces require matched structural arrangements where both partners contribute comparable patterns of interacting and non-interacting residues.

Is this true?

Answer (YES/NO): NO